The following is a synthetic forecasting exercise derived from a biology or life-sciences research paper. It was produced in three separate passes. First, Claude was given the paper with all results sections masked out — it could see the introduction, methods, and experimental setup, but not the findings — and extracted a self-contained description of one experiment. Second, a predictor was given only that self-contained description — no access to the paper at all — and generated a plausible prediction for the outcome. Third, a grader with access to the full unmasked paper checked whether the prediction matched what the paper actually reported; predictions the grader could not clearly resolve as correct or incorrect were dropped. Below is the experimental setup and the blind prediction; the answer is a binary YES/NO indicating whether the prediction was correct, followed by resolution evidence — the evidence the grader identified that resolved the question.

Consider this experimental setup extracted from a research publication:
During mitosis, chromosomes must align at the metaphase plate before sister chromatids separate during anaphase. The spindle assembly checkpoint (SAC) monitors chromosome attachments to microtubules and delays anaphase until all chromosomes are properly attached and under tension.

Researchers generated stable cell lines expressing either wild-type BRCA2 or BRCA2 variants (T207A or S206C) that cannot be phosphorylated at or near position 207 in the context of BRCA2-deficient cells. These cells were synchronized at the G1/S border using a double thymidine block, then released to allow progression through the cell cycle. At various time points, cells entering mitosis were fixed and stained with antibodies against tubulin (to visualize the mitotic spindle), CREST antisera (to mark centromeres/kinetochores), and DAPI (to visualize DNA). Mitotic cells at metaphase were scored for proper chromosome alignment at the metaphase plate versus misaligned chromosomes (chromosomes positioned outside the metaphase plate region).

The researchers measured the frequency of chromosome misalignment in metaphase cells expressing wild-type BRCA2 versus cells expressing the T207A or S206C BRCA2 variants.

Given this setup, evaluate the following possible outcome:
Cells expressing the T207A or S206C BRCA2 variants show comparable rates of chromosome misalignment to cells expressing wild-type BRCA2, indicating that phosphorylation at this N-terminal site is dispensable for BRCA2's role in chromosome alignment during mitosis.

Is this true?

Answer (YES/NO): NO